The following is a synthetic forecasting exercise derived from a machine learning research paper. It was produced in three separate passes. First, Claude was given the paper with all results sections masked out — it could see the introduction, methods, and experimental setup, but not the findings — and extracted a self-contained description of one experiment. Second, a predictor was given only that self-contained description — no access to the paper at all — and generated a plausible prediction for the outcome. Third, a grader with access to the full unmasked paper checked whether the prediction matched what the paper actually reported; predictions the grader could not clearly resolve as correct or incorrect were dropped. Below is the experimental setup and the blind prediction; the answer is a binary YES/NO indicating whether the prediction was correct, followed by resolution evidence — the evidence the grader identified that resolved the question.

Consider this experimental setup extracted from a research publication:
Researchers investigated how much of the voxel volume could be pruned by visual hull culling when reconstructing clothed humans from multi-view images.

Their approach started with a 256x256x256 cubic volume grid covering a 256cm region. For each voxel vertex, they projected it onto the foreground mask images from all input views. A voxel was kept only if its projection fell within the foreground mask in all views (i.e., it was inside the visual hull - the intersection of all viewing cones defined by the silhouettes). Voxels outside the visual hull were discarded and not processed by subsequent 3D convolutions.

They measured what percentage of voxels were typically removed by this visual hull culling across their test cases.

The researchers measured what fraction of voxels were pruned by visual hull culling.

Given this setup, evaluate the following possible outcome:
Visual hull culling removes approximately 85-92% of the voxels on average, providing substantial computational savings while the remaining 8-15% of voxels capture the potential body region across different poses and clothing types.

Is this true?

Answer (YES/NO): NO